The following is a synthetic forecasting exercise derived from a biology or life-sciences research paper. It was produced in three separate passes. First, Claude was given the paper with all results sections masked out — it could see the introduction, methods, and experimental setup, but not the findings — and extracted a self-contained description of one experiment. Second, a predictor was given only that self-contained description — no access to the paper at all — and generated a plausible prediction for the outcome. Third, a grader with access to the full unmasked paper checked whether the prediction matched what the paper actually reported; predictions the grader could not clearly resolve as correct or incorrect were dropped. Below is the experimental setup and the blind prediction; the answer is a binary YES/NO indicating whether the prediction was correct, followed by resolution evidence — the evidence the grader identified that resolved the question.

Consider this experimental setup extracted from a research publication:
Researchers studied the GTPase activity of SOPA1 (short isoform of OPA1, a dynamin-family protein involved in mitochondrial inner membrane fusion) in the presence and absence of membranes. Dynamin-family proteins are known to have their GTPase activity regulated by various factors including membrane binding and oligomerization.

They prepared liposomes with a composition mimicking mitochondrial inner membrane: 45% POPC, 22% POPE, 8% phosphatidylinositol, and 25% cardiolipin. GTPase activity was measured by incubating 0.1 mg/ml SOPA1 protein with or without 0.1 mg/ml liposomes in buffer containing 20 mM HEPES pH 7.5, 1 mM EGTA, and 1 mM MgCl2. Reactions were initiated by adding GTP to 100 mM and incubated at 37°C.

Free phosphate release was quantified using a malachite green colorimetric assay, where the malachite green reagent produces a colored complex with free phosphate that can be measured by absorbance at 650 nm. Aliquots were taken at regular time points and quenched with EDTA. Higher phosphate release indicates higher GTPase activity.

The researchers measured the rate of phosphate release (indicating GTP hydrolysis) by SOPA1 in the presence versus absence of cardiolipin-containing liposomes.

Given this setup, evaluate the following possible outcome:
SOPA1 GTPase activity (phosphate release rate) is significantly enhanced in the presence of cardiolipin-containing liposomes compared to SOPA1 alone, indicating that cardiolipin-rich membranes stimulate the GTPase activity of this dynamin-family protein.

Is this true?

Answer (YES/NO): YES